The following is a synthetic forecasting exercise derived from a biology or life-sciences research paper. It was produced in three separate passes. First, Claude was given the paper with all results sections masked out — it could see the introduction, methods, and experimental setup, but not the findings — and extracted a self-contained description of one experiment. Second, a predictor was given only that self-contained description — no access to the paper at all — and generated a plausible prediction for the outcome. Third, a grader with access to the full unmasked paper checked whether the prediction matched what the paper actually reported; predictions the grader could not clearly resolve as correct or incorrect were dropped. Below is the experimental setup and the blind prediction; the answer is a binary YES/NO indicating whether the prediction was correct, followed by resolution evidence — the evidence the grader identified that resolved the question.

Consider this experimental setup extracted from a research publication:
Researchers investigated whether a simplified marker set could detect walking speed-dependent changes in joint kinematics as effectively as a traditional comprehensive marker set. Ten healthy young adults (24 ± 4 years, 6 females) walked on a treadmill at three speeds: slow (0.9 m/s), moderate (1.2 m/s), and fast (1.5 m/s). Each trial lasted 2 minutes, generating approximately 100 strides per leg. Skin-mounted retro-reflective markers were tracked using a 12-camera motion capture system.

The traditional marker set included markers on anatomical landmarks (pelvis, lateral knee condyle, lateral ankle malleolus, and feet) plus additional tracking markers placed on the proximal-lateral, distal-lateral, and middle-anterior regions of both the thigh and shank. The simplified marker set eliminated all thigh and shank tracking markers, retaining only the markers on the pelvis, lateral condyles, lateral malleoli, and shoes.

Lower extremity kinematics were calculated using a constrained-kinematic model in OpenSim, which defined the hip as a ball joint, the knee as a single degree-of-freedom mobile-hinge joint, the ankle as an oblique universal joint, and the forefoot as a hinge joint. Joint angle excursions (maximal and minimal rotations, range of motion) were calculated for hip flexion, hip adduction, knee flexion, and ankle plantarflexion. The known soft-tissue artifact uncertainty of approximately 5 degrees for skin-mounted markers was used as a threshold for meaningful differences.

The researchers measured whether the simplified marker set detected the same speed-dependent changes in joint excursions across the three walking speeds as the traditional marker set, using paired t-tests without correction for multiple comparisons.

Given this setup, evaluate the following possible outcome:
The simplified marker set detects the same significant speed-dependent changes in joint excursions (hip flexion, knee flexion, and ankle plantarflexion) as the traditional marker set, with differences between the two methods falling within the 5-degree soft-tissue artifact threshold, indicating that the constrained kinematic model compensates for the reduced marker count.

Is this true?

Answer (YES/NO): YES